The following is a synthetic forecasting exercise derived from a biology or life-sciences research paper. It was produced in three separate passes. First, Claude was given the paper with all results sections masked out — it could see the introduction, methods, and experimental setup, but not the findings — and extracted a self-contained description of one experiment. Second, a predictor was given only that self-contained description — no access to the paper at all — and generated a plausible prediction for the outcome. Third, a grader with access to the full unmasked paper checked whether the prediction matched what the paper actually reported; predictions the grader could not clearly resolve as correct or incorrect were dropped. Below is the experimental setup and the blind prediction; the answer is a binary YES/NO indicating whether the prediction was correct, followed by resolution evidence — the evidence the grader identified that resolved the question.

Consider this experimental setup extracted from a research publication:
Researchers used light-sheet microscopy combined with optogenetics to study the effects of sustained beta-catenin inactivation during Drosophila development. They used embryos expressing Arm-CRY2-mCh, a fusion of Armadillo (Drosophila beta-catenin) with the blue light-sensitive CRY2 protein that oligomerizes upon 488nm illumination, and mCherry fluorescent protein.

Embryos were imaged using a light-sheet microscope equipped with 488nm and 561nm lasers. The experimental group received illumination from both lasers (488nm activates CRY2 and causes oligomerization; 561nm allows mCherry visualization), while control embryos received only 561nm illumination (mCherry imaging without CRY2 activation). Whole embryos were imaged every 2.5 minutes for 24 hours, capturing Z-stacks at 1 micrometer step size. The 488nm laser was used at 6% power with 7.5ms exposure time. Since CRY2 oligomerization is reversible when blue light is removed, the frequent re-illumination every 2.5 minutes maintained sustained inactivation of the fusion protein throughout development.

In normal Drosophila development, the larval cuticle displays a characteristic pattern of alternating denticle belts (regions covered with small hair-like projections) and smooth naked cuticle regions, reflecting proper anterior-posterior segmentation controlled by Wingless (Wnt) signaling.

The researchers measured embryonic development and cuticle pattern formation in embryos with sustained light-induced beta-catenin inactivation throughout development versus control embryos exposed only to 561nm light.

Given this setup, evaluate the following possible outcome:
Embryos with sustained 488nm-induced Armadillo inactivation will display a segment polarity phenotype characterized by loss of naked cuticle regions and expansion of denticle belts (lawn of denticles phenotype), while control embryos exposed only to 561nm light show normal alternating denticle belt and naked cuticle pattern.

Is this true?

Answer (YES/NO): YES